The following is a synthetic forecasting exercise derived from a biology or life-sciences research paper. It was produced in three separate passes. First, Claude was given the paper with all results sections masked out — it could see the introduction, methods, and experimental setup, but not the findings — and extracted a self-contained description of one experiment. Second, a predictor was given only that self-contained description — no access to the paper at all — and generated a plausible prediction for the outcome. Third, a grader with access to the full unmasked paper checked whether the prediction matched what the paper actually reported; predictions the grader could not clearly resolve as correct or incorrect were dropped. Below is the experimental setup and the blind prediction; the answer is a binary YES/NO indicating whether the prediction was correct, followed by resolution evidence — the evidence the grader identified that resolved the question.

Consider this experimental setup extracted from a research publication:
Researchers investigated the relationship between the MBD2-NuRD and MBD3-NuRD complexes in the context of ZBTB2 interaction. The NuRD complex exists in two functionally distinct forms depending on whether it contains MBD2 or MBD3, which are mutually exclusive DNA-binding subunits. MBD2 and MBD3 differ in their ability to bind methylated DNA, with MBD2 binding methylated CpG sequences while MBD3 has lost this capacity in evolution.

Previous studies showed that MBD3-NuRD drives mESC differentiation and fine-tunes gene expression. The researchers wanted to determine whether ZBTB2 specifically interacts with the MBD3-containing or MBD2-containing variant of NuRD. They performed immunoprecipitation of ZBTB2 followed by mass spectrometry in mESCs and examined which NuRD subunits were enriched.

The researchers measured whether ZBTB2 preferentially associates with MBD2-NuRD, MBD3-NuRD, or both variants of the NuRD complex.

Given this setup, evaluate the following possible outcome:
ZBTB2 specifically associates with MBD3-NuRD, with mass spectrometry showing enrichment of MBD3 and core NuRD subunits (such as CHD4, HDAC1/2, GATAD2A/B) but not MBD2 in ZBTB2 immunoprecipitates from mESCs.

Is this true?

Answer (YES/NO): YES